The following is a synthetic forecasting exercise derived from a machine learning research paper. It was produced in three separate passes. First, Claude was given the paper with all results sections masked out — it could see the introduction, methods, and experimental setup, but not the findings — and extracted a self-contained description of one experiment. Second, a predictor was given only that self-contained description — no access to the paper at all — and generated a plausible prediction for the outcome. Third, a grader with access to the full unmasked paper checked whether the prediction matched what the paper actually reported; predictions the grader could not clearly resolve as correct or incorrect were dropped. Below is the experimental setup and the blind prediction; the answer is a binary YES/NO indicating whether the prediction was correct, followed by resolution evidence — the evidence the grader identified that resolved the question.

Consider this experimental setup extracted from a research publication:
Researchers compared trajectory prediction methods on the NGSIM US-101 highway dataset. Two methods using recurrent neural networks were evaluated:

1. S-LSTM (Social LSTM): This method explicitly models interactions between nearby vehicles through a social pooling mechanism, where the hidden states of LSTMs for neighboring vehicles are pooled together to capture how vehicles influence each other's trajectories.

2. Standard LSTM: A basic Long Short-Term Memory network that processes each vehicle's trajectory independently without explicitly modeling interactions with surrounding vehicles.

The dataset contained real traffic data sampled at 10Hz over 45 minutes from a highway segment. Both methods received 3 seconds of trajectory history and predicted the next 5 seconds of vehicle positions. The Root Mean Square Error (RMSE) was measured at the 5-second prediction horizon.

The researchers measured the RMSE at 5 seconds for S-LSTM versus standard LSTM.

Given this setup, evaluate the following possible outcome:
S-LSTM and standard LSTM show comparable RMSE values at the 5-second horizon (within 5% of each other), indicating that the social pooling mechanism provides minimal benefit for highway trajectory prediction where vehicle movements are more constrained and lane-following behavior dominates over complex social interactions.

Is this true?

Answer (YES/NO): NO